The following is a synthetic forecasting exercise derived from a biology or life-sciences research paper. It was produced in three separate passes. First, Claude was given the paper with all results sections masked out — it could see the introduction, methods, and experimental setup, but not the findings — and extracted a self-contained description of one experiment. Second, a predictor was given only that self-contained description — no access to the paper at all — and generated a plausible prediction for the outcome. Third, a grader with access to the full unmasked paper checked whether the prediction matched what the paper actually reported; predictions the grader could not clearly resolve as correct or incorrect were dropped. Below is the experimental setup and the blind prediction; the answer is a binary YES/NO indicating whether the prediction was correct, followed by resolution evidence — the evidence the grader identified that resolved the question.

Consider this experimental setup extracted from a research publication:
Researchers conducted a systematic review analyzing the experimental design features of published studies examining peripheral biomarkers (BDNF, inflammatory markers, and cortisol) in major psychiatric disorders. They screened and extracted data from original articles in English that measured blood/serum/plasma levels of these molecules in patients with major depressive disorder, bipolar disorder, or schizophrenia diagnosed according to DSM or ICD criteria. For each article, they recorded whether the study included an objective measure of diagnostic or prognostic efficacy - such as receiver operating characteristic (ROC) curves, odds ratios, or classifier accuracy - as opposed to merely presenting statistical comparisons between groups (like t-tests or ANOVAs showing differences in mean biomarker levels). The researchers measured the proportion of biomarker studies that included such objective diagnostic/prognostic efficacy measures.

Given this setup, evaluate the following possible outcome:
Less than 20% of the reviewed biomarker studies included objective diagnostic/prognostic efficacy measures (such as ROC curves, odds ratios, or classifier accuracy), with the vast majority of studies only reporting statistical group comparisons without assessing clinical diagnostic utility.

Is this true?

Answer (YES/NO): YES